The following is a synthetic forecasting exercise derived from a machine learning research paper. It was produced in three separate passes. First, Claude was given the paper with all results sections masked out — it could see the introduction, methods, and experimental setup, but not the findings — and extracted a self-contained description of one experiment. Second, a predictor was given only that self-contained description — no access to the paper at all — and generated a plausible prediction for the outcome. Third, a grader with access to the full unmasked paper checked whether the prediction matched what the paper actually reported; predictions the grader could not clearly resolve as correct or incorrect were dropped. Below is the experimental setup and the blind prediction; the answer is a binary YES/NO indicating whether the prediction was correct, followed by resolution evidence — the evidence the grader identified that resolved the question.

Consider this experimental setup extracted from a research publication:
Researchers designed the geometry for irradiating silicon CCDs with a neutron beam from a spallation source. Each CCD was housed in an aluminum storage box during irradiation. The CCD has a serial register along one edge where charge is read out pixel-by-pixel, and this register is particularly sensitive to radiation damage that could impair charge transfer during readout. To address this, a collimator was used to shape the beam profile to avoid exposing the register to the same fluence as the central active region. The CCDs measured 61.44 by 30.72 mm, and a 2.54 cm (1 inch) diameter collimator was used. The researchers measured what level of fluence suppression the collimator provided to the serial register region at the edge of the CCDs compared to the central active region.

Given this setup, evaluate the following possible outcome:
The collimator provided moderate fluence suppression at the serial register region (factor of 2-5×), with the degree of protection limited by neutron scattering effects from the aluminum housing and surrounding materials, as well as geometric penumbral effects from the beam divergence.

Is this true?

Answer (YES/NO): NO